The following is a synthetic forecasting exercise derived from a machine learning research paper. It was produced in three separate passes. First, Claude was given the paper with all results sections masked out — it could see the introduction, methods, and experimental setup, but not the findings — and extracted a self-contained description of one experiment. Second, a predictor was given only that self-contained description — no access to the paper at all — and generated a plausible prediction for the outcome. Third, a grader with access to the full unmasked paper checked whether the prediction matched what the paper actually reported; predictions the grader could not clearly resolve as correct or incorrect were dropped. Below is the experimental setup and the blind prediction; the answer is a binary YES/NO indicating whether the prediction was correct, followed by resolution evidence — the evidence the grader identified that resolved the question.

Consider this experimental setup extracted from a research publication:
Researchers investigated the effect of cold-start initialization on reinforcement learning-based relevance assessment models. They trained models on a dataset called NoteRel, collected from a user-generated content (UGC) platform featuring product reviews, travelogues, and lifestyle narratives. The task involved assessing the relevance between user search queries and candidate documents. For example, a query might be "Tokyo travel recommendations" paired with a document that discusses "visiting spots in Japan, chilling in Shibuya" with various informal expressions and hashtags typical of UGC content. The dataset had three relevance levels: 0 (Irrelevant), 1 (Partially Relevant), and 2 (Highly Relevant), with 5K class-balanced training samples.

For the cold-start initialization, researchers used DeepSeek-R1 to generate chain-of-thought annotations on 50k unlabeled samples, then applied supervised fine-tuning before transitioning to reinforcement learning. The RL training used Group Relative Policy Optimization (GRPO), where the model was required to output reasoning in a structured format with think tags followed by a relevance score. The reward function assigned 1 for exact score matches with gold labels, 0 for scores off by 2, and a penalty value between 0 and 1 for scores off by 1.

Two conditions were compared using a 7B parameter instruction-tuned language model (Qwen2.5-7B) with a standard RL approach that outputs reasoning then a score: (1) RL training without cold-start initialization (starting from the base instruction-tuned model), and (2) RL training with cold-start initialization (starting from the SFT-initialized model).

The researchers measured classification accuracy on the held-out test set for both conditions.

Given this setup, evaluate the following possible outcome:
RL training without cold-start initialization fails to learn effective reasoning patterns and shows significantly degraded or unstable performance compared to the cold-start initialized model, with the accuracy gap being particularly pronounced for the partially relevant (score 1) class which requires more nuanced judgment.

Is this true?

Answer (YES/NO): NO